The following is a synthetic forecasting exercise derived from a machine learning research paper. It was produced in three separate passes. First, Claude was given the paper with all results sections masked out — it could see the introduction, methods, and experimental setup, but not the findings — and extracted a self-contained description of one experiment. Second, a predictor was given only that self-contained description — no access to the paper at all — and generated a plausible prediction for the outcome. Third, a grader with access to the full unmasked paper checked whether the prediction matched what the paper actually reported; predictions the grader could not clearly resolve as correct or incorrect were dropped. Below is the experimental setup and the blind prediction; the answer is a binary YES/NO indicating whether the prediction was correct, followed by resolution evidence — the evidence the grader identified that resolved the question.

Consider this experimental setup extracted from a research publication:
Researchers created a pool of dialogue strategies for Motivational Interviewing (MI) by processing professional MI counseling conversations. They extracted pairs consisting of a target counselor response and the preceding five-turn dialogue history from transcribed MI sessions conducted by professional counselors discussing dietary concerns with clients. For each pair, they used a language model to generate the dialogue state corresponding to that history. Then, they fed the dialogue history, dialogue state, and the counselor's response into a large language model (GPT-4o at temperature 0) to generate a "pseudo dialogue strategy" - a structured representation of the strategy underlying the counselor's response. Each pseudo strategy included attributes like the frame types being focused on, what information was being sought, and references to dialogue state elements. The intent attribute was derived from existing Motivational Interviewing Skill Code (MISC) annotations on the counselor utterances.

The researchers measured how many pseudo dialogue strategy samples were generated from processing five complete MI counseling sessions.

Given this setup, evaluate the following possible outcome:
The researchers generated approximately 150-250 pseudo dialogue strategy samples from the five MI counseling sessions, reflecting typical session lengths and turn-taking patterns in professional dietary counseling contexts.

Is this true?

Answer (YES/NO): NO